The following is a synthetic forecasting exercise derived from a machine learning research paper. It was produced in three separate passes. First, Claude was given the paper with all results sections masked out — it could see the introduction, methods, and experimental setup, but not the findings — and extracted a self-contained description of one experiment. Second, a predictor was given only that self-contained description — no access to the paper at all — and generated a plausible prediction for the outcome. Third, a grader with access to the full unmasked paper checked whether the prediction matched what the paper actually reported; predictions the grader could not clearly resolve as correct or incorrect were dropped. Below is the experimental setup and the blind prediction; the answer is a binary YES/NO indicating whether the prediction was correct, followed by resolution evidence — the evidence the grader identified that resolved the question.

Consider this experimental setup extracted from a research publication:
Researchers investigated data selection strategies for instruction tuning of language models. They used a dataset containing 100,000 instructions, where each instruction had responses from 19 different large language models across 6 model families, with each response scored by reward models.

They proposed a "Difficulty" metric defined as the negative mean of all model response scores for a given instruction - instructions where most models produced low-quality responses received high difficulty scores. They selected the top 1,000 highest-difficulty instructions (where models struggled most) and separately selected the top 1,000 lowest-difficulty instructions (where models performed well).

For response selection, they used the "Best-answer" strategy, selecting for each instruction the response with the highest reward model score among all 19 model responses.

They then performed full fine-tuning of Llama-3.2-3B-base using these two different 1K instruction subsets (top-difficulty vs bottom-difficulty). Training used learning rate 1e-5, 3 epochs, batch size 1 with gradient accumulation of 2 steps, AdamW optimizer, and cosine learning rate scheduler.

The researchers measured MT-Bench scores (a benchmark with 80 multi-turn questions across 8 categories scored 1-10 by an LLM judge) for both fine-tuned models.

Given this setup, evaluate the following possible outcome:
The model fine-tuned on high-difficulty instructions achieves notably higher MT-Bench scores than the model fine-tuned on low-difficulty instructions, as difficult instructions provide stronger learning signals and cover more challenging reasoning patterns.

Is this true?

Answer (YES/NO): YES